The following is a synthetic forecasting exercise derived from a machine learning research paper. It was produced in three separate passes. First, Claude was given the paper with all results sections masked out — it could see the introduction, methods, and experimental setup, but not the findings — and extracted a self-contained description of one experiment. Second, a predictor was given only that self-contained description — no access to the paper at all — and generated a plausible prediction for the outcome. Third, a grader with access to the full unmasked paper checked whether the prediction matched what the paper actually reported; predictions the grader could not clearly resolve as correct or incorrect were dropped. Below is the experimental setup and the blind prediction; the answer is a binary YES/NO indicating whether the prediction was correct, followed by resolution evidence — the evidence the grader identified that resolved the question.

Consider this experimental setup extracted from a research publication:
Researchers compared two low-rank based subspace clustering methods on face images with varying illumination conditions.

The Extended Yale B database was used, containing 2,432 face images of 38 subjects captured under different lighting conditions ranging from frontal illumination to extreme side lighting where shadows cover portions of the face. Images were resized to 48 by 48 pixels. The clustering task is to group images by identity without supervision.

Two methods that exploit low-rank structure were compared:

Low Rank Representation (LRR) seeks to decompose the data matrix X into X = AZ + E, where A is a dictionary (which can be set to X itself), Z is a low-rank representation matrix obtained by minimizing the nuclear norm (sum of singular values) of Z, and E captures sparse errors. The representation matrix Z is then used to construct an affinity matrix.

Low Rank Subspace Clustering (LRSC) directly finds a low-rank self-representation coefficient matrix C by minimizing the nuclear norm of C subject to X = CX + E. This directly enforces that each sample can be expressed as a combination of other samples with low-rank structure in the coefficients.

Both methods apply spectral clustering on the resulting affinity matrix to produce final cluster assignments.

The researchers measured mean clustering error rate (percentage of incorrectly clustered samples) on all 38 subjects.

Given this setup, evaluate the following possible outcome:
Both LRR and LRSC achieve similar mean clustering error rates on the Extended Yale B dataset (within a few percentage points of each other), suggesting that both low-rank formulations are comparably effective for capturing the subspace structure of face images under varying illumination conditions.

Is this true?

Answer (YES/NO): NO